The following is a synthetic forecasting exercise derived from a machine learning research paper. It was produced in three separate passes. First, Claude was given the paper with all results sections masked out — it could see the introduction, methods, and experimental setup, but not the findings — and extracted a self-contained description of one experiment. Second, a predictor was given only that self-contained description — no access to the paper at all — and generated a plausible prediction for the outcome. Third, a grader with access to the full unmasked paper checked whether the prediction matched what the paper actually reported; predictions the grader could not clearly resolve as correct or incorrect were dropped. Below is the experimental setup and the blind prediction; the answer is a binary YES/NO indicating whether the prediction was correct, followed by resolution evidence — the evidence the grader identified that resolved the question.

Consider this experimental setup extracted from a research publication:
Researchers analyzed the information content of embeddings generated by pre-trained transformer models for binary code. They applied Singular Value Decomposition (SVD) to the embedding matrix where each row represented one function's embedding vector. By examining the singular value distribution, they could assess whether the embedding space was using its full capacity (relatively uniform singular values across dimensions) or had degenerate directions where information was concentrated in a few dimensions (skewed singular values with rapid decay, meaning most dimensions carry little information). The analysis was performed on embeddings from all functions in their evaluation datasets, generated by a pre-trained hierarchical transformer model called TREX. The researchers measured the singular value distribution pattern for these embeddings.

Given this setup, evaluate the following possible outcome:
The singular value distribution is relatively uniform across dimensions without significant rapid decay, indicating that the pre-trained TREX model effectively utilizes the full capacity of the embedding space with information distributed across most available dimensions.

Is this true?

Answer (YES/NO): NO